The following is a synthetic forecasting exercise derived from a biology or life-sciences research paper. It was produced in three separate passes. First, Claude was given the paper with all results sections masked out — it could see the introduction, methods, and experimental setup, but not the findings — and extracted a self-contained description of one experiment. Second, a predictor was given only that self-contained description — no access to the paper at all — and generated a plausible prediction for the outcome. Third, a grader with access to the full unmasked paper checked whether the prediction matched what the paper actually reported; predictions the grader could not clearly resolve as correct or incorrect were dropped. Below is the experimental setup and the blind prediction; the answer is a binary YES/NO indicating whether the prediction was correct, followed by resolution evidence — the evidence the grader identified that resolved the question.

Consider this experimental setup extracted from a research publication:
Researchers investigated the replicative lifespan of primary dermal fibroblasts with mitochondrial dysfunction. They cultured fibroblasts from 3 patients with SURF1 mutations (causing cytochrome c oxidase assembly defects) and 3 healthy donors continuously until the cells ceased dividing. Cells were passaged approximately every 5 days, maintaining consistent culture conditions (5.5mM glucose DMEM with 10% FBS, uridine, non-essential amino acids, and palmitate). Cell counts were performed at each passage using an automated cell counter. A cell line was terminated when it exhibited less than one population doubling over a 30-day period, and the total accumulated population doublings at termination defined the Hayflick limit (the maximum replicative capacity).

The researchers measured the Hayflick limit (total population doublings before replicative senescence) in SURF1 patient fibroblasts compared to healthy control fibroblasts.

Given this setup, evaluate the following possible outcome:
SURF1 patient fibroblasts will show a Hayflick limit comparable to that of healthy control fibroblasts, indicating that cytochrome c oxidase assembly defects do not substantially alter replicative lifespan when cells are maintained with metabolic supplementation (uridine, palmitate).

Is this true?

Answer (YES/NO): NO